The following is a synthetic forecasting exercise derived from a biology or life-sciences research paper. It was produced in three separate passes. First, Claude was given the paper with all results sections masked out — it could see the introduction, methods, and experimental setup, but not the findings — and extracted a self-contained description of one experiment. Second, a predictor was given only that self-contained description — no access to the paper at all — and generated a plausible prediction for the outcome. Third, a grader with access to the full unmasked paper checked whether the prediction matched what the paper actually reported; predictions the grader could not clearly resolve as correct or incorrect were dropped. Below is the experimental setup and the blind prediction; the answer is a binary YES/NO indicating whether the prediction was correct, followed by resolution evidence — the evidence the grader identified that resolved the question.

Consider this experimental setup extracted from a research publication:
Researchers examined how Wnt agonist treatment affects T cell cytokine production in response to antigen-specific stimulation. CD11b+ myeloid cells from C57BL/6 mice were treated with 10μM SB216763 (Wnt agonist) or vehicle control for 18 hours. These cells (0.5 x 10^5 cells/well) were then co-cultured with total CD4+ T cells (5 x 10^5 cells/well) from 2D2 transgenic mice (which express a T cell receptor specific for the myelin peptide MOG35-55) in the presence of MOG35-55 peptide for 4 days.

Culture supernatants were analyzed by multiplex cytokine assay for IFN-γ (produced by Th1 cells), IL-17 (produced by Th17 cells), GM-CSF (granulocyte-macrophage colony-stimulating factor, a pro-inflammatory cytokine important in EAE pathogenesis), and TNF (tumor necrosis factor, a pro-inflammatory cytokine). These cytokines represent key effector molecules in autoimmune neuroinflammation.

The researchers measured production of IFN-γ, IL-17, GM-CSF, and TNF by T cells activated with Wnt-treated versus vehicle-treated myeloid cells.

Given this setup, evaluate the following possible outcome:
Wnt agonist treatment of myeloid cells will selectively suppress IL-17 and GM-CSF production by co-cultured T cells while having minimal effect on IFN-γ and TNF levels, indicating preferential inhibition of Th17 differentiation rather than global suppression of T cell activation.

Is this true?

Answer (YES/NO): NO